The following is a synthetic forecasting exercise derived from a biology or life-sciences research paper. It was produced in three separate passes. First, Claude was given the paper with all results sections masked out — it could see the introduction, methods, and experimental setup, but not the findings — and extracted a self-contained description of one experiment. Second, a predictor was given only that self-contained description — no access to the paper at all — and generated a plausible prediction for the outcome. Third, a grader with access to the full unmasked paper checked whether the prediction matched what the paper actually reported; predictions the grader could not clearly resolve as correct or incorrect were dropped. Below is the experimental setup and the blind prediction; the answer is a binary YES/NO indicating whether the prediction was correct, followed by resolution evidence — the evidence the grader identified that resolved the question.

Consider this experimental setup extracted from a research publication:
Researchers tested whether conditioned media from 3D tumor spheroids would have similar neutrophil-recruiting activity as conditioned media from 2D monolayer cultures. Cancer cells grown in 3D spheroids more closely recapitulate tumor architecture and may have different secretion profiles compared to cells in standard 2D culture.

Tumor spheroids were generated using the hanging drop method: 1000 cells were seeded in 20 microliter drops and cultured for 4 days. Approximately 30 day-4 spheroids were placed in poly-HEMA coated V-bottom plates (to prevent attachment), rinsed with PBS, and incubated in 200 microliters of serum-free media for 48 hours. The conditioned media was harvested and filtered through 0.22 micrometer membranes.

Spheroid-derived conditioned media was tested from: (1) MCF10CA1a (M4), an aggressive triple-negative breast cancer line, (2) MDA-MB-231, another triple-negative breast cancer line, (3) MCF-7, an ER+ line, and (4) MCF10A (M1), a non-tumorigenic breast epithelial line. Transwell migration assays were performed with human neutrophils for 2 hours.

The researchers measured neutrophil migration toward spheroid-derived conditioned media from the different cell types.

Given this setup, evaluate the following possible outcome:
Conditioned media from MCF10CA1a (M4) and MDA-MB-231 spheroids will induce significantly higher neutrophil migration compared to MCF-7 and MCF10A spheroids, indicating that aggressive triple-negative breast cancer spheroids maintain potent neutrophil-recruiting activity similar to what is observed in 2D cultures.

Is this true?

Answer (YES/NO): YES